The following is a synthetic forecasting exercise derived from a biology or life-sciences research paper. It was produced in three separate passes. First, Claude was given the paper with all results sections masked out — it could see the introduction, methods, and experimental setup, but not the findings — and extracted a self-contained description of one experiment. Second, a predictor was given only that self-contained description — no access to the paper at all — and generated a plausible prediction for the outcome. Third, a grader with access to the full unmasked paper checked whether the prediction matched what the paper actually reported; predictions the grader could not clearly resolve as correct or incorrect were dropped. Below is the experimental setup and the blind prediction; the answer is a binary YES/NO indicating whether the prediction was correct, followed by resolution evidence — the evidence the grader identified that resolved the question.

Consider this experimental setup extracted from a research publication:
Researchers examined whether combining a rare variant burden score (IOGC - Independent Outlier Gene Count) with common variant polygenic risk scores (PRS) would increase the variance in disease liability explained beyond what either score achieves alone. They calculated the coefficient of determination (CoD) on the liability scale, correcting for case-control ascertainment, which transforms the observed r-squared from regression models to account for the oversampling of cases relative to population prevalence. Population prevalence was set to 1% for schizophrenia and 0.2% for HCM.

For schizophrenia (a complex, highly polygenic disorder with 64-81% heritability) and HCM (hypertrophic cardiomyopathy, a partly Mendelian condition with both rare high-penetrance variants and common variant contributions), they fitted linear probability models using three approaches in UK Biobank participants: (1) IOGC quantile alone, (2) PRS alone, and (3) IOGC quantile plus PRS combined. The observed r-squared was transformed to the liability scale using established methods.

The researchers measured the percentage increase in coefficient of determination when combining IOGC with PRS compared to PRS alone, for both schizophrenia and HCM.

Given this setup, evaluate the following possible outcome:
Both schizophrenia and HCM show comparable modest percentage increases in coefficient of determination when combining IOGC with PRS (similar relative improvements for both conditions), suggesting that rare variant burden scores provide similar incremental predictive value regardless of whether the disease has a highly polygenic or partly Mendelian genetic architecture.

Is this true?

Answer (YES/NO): NO